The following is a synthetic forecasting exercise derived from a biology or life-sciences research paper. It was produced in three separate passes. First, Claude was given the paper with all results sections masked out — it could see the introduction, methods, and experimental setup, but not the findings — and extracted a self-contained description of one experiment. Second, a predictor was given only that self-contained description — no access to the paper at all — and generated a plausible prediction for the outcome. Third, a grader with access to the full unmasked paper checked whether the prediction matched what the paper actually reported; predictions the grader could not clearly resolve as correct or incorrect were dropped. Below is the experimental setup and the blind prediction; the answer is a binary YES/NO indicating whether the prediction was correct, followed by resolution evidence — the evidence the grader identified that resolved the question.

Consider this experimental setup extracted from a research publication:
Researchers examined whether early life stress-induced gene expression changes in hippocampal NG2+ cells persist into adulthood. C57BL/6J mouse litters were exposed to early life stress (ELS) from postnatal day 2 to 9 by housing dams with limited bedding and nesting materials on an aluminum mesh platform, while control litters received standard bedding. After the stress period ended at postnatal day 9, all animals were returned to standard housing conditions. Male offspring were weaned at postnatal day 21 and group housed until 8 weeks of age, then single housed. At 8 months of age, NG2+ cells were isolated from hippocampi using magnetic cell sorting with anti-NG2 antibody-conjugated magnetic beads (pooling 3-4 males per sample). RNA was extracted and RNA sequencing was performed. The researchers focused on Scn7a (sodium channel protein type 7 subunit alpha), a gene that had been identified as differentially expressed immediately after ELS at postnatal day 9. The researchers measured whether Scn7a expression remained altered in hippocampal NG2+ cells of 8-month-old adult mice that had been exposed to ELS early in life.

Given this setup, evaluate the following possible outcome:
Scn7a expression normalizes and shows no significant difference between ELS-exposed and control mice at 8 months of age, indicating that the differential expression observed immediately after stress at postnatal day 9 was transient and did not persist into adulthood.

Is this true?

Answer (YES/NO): NO